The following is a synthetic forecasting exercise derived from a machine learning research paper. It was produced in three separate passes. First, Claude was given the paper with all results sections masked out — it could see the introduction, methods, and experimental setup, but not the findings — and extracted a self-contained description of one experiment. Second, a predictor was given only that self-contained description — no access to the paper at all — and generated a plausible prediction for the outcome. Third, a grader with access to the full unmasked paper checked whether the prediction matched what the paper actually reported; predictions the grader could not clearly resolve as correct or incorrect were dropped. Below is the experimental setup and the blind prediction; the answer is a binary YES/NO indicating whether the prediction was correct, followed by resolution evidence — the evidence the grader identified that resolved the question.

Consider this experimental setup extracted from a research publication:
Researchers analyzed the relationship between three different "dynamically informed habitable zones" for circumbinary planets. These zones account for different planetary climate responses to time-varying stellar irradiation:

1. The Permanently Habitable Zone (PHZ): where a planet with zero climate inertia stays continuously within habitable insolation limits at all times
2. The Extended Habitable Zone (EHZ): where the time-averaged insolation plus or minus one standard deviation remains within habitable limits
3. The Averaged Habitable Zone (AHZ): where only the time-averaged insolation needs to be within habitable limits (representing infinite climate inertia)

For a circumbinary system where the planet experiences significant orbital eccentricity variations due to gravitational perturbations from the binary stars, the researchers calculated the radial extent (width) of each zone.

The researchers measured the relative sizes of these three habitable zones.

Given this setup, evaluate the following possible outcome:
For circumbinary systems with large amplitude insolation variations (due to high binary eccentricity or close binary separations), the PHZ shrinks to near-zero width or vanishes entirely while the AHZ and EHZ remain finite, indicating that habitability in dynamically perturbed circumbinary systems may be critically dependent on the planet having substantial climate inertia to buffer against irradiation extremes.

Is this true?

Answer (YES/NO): YES